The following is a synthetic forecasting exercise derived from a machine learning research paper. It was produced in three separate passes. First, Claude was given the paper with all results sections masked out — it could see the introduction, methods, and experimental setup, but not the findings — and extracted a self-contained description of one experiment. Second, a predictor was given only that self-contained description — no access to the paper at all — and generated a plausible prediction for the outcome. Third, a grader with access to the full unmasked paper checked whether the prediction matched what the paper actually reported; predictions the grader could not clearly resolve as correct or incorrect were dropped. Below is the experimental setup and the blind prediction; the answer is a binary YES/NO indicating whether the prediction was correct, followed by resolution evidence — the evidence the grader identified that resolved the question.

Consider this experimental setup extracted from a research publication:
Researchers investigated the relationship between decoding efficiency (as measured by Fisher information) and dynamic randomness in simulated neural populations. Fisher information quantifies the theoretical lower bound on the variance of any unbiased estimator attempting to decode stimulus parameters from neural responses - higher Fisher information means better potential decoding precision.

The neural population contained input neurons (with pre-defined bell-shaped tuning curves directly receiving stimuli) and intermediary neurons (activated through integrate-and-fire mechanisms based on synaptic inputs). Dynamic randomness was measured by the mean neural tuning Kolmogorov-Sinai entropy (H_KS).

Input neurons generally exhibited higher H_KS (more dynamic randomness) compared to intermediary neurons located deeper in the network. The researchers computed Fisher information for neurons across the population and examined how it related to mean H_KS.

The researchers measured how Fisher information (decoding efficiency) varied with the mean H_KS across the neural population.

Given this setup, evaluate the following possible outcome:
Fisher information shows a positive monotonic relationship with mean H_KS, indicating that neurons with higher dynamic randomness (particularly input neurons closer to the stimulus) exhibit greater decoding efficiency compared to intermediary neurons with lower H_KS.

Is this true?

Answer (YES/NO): NO